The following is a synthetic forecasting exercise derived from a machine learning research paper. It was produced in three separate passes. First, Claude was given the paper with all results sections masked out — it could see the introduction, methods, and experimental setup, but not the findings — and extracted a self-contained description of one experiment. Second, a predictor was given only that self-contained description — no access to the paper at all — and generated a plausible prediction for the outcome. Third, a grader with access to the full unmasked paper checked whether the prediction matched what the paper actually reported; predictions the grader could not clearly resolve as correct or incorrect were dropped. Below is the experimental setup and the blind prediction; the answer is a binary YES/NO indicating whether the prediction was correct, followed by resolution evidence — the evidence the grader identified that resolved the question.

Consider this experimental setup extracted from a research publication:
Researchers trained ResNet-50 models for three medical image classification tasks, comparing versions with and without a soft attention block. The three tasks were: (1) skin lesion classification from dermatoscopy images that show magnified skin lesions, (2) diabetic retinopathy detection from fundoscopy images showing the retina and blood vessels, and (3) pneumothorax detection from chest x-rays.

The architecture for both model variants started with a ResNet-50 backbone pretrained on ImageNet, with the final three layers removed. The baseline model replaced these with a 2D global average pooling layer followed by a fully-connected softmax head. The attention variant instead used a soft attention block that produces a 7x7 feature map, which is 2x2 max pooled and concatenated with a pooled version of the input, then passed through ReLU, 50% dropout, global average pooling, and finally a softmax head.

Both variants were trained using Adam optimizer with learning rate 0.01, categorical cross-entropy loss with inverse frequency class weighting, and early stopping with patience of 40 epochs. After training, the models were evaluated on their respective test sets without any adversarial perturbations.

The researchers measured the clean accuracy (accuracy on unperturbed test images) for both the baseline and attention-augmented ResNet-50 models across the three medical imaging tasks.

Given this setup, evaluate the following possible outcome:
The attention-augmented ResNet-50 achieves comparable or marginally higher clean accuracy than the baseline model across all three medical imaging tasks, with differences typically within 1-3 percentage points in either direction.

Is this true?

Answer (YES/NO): NO